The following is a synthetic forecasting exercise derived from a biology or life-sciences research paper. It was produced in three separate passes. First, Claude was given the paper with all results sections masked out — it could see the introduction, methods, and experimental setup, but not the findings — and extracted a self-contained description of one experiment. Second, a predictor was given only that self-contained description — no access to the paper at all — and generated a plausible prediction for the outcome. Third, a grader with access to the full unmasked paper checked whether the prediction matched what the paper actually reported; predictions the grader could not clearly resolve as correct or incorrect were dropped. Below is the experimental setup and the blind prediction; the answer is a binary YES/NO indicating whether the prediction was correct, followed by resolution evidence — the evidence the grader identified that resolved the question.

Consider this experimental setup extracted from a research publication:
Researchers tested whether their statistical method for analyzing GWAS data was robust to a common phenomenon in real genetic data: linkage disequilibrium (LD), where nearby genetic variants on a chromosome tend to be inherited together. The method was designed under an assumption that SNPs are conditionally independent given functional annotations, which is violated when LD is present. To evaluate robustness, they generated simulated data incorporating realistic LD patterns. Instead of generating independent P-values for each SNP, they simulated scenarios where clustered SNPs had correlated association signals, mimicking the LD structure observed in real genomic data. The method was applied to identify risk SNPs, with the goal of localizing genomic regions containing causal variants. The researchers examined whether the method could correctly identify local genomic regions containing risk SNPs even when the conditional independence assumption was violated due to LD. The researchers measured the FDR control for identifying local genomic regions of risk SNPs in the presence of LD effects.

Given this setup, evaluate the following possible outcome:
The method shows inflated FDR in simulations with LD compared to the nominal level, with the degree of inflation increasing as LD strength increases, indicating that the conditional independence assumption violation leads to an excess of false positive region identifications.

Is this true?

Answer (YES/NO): NO